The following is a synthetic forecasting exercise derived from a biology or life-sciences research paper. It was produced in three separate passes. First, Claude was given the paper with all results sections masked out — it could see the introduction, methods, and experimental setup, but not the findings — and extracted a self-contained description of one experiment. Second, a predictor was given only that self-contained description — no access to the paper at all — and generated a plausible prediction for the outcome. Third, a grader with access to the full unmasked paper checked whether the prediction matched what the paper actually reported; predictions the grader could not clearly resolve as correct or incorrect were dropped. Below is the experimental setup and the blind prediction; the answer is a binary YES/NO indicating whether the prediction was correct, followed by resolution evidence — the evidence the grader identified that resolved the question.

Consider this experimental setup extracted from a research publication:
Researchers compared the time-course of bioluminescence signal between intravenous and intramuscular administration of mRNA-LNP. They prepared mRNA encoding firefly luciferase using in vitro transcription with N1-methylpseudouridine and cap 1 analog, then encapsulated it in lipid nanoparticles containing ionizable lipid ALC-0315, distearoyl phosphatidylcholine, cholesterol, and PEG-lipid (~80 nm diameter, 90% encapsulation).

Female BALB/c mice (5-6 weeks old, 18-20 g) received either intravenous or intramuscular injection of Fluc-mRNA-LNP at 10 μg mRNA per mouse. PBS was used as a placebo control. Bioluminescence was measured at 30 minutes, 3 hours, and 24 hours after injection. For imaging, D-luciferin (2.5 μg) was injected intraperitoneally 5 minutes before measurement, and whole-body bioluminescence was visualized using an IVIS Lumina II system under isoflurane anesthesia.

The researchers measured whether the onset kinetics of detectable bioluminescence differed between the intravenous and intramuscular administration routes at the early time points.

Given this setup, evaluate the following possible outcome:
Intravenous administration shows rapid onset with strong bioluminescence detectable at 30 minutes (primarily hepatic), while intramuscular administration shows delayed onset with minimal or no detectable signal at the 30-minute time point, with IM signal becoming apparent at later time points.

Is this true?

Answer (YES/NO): NO